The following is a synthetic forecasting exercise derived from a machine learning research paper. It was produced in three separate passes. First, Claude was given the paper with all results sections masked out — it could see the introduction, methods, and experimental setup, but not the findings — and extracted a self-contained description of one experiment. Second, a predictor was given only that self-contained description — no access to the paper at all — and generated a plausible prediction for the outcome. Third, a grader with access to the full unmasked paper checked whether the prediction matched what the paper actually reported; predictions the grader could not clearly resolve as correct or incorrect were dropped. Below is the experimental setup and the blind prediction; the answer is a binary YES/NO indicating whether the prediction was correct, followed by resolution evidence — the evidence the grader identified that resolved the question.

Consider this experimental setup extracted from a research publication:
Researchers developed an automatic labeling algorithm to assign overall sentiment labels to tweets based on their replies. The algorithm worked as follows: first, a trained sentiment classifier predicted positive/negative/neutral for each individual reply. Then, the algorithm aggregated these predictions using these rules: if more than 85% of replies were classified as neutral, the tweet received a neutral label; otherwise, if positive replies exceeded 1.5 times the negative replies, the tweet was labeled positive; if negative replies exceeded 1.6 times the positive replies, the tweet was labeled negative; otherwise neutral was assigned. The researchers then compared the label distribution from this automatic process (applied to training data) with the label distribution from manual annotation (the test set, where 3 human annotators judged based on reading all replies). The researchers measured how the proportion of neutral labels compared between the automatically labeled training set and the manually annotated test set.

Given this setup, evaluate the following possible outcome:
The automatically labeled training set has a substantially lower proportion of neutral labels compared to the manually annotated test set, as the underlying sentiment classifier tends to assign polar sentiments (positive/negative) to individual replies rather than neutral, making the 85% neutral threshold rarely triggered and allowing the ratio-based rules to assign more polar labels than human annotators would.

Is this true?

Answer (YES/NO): NO